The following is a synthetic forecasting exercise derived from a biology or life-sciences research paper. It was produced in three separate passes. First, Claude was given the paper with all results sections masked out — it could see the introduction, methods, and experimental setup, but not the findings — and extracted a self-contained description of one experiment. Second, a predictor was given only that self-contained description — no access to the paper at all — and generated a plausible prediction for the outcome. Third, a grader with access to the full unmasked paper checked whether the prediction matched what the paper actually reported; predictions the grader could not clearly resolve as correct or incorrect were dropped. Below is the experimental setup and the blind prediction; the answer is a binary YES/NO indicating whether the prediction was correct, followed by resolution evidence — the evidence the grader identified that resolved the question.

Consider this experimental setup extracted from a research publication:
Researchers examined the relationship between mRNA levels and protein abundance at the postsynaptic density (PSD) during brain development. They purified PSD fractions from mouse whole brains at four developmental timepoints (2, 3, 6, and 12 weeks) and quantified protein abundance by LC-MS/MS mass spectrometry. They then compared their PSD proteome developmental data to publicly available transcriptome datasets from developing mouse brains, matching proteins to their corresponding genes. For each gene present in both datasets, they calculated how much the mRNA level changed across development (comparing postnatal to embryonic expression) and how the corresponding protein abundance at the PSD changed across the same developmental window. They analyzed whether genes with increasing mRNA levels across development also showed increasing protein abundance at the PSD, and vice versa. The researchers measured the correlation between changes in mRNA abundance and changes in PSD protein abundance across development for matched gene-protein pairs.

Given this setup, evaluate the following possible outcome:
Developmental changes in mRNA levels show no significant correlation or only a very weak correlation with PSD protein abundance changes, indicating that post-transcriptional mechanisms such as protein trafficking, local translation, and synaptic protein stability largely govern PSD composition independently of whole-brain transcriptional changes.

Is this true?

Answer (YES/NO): NO